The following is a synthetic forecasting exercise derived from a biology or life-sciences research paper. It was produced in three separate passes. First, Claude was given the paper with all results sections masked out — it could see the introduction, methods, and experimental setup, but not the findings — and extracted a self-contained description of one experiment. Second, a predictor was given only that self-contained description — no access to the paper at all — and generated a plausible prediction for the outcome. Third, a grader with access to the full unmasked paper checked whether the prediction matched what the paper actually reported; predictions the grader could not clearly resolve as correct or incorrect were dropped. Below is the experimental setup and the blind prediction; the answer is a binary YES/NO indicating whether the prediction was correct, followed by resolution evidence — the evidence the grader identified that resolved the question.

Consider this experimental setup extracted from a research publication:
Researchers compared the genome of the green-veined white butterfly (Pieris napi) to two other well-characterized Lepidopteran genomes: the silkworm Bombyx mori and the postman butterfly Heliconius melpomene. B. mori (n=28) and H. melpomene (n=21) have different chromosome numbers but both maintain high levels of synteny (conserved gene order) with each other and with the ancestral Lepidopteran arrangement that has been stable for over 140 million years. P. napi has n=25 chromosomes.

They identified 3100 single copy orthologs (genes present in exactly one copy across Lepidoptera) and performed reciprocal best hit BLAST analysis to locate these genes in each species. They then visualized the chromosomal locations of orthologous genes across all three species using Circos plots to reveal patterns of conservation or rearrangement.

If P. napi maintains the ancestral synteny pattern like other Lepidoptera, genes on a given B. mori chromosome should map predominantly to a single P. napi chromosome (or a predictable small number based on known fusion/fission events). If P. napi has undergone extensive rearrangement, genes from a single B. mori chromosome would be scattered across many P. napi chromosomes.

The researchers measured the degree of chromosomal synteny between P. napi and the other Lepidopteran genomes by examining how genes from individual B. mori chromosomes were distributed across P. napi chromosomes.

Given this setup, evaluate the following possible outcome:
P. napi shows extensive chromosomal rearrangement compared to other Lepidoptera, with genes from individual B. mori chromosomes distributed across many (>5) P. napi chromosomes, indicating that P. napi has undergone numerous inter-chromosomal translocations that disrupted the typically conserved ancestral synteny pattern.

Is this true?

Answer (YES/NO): NO